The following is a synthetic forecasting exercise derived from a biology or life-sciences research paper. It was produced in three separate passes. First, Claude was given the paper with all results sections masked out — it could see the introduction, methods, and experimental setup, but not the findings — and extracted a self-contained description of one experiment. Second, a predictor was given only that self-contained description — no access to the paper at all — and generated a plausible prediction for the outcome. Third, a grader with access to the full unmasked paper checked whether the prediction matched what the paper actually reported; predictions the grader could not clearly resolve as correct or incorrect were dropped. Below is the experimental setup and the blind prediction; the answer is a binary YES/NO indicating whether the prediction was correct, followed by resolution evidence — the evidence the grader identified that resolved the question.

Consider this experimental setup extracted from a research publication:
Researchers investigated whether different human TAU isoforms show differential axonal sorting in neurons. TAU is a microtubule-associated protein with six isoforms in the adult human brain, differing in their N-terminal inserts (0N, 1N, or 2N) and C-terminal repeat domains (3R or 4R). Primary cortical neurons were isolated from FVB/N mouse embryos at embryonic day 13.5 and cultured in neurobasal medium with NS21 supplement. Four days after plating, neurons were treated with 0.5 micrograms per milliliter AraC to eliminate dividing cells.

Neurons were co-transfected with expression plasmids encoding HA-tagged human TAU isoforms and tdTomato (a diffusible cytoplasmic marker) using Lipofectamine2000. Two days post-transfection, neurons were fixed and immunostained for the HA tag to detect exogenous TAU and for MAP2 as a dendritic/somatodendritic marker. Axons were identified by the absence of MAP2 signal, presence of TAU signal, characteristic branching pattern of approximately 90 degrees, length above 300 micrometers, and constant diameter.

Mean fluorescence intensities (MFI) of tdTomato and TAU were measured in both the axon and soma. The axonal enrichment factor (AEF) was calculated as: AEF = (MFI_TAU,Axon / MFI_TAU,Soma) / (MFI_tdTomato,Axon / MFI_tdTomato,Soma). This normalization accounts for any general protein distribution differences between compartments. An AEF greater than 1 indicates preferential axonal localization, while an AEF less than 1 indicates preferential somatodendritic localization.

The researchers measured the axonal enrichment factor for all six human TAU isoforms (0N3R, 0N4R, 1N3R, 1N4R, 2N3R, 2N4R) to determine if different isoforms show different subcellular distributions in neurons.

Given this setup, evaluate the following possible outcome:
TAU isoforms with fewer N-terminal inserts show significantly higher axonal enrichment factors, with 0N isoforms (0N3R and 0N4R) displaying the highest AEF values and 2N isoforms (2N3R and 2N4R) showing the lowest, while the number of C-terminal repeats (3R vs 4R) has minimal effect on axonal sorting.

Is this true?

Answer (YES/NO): YES